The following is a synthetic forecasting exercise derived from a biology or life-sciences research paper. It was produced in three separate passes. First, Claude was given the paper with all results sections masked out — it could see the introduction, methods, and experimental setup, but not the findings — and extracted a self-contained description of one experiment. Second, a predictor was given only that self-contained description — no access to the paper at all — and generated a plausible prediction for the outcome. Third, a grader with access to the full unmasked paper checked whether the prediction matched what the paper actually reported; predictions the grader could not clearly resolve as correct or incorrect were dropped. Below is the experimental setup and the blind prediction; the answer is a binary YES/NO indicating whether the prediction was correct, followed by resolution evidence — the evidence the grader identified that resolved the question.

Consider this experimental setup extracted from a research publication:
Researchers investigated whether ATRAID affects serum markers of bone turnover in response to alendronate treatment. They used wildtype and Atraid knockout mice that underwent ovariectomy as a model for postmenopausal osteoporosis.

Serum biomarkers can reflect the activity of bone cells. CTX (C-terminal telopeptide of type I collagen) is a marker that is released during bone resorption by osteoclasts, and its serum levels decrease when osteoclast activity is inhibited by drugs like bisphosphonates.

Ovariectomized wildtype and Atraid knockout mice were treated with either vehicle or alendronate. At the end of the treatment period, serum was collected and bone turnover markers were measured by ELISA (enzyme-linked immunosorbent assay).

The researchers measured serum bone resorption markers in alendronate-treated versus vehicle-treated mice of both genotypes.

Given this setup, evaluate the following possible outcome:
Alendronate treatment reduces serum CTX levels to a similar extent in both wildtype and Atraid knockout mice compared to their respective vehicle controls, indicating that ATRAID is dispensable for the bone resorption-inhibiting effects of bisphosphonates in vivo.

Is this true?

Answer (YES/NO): NO